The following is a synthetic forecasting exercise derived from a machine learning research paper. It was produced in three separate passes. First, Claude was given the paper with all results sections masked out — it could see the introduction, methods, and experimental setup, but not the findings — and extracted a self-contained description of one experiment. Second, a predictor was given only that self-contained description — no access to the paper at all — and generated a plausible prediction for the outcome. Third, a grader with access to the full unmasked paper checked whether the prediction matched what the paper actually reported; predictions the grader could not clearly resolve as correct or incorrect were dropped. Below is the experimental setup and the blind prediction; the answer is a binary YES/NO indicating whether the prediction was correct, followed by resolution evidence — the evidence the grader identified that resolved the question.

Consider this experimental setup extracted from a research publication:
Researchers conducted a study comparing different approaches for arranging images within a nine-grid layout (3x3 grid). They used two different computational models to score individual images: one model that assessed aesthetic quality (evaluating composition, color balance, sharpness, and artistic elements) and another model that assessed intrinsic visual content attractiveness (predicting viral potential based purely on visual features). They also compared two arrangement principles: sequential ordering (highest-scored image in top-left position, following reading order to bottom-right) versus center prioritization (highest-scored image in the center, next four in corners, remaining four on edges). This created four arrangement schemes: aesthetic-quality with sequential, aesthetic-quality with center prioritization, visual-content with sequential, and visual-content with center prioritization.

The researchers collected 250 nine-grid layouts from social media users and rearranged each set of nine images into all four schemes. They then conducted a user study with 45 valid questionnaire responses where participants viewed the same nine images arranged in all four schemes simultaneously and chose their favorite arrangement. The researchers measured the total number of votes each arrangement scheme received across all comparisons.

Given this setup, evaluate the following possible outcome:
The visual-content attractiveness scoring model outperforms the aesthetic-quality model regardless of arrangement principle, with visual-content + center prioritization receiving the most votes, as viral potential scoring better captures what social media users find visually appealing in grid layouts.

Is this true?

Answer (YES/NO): NO